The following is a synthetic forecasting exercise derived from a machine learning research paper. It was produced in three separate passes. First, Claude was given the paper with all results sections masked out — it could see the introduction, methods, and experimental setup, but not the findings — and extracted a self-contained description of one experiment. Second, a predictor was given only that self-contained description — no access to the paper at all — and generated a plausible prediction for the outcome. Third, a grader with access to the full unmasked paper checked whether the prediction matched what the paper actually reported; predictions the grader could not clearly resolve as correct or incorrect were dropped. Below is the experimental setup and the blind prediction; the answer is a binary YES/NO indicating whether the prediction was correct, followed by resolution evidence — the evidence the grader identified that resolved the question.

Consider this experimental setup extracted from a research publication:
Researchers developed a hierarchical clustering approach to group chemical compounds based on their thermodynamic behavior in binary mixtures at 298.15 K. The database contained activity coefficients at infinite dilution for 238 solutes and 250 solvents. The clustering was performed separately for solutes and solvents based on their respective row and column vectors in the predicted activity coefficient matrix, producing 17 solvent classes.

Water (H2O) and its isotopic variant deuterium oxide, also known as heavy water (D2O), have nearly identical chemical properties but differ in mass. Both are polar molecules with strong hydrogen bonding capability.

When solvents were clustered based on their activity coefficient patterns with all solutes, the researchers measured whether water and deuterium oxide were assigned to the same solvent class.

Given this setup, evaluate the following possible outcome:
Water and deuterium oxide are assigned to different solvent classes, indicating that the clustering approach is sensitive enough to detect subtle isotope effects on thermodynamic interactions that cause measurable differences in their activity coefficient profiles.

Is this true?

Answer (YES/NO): NO